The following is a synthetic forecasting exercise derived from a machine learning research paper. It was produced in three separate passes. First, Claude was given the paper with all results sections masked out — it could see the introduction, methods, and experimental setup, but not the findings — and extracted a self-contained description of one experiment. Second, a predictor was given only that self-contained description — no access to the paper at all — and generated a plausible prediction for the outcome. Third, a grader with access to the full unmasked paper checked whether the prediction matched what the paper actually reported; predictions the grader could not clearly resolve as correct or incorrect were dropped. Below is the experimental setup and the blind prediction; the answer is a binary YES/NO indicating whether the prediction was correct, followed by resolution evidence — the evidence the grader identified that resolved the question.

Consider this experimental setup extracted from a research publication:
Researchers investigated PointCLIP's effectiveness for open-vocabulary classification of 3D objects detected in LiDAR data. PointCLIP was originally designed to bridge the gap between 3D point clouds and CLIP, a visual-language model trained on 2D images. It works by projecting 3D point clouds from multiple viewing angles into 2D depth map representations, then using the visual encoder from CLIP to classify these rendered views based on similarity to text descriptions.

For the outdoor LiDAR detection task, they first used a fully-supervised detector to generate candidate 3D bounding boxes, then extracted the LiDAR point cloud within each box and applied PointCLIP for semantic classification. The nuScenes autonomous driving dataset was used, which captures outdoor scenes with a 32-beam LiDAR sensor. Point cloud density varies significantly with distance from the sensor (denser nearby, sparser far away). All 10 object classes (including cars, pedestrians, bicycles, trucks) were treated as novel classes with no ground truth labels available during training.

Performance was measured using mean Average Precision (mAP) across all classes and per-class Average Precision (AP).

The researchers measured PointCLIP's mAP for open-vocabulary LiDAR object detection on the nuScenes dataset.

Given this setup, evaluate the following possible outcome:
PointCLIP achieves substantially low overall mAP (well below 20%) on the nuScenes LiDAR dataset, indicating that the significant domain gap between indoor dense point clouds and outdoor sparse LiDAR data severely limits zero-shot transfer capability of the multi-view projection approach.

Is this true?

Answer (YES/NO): YES